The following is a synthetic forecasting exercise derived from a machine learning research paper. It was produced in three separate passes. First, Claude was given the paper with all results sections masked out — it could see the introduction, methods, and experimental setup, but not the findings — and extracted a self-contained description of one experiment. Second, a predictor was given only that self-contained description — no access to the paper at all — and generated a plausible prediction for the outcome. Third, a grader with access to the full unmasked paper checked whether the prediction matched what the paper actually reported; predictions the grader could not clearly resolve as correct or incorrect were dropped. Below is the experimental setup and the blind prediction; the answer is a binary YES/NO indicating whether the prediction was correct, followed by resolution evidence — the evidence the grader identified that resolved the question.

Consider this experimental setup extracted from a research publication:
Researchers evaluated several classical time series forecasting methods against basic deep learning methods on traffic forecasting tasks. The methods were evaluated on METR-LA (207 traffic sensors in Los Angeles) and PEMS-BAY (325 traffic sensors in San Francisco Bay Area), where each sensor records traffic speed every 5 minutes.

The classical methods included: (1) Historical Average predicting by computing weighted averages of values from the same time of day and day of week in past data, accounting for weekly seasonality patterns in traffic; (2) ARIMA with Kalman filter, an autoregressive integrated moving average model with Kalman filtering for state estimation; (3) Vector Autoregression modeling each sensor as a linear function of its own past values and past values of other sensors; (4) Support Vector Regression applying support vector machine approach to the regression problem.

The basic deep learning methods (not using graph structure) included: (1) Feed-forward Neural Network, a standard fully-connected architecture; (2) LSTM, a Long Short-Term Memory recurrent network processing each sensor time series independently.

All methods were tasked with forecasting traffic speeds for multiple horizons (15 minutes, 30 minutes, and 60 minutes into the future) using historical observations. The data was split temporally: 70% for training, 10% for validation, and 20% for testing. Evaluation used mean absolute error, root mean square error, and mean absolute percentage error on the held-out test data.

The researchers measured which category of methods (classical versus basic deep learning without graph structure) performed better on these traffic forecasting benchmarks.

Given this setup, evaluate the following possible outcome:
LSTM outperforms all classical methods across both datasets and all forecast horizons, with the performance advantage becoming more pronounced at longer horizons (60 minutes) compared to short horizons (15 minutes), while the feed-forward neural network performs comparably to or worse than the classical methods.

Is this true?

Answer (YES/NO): NO